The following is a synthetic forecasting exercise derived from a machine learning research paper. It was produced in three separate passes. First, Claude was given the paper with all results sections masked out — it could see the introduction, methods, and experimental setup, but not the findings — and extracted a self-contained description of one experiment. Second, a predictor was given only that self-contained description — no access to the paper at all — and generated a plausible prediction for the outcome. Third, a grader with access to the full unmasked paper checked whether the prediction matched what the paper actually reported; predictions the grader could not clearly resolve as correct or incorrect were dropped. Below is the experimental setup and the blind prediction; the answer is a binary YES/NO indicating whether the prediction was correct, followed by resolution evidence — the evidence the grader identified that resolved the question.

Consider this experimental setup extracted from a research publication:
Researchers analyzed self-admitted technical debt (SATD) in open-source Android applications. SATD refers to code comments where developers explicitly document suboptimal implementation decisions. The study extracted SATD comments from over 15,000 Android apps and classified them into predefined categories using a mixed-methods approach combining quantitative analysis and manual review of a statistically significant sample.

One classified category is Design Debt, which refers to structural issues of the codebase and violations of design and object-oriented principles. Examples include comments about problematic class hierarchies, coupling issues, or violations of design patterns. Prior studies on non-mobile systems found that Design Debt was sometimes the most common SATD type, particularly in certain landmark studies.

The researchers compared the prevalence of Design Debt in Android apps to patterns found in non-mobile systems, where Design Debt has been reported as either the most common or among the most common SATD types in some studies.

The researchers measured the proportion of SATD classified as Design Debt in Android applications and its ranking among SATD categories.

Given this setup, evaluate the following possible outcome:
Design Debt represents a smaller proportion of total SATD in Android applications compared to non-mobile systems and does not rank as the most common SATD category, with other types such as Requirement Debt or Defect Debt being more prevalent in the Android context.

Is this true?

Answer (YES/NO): NO